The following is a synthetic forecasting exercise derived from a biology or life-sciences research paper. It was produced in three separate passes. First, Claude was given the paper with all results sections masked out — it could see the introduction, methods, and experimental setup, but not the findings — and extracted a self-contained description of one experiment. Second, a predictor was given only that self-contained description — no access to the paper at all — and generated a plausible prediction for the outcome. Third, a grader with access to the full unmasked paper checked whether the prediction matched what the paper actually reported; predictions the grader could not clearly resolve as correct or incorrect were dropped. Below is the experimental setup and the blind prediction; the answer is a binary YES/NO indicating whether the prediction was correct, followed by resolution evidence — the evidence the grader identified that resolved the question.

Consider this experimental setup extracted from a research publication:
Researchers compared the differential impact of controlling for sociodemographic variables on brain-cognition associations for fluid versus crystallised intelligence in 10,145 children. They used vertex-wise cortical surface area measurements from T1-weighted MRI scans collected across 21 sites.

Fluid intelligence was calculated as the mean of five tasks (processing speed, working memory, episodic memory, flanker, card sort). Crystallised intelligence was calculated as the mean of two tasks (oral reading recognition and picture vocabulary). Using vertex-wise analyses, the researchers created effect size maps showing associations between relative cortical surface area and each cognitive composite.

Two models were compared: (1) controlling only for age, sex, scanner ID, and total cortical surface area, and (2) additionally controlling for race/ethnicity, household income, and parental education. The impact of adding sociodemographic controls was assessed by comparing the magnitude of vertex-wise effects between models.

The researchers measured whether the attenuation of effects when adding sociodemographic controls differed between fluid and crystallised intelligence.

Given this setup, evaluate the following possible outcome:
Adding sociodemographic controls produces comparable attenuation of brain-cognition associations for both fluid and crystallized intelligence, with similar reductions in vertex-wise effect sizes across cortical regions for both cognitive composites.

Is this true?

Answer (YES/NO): YES